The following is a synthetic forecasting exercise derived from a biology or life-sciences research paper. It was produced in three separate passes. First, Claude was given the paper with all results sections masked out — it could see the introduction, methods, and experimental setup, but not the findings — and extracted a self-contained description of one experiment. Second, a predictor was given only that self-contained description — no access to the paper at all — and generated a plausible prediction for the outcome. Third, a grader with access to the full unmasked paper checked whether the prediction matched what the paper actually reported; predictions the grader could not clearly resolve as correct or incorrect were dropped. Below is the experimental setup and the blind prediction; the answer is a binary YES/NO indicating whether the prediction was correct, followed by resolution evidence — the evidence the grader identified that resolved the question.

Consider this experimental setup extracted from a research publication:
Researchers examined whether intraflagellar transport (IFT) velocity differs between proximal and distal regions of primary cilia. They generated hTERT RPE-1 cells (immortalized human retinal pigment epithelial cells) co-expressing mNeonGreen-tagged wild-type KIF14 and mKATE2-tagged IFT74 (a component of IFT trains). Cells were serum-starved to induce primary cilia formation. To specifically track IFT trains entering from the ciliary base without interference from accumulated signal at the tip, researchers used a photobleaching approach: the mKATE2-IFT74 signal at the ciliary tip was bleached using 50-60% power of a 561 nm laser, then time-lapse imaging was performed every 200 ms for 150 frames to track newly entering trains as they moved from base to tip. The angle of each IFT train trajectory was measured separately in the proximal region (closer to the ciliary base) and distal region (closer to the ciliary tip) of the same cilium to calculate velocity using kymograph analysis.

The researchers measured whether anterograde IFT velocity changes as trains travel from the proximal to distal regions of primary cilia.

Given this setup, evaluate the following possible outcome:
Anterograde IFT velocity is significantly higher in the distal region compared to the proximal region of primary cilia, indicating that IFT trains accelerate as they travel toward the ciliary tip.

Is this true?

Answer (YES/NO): YES